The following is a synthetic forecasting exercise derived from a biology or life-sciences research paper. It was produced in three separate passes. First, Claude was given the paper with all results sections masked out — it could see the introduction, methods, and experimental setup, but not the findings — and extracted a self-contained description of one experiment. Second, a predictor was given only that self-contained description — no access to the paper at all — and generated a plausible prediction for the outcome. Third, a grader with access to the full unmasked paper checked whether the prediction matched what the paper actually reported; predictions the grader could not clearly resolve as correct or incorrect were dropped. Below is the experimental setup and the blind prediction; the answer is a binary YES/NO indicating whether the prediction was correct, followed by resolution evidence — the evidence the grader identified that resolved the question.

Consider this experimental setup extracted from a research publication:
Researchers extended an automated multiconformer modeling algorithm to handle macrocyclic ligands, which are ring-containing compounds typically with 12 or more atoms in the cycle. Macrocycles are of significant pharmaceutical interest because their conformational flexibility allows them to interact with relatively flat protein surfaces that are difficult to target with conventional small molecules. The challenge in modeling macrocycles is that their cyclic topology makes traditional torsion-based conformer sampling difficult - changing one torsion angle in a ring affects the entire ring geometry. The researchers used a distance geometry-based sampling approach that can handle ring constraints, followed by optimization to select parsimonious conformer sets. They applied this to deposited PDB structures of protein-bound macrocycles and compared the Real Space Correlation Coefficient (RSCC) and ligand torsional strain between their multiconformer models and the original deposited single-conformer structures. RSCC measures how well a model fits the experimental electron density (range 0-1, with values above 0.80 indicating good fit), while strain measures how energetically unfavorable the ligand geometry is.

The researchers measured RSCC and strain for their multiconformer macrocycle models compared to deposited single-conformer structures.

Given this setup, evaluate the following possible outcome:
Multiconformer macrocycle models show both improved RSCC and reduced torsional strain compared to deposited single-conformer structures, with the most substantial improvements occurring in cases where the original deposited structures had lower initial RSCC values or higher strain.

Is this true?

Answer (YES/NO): NO